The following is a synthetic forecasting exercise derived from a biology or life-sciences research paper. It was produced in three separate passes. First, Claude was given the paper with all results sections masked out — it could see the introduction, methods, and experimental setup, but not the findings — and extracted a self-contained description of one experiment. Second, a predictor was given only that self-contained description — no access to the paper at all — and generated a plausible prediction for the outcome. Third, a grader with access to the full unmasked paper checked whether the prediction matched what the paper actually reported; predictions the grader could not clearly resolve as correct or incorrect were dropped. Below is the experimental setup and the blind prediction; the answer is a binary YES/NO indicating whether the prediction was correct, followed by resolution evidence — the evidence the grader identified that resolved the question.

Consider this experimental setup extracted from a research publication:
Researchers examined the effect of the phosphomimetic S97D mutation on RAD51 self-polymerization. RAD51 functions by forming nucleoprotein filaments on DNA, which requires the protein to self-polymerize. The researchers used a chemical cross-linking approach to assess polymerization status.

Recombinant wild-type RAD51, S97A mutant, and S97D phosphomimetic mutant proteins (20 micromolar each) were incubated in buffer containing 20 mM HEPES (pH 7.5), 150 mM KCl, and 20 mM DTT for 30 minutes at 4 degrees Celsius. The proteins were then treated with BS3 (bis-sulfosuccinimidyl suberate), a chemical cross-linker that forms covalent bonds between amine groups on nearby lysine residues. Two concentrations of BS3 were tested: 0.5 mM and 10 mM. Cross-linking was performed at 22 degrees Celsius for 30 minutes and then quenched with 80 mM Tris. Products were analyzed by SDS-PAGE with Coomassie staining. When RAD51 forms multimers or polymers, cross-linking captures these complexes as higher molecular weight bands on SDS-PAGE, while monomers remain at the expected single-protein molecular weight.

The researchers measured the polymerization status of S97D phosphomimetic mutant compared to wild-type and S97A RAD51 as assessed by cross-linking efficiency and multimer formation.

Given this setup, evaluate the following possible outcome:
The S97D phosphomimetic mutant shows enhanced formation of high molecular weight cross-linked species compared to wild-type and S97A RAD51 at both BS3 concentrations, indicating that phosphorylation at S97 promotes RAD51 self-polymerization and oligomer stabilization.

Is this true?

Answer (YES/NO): NO